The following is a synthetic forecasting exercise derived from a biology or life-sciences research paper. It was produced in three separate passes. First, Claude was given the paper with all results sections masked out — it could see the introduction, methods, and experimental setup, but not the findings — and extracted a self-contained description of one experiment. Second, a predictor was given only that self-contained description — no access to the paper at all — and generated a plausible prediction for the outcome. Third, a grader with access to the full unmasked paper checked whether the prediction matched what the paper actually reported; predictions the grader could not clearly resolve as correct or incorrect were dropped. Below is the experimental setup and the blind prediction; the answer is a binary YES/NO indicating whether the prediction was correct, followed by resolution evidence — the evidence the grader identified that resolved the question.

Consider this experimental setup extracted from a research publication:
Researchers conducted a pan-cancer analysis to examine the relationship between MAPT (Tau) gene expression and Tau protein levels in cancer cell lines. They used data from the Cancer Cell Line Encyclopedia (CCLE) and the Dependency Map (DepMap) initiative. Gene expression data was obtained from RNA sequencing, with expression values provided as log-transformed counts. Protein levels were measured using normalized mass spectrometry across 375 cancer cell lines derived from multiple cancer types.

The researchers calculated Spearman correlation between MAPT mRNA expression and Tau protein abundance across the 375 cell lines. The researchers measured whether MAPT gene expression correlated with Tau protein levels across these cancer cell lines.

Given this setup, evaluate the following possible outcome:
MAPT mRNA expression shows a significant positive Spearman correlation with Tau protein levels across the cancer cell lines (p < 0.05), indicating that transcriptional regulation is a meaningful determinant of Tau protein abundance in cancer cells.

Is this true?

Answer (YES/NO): YES